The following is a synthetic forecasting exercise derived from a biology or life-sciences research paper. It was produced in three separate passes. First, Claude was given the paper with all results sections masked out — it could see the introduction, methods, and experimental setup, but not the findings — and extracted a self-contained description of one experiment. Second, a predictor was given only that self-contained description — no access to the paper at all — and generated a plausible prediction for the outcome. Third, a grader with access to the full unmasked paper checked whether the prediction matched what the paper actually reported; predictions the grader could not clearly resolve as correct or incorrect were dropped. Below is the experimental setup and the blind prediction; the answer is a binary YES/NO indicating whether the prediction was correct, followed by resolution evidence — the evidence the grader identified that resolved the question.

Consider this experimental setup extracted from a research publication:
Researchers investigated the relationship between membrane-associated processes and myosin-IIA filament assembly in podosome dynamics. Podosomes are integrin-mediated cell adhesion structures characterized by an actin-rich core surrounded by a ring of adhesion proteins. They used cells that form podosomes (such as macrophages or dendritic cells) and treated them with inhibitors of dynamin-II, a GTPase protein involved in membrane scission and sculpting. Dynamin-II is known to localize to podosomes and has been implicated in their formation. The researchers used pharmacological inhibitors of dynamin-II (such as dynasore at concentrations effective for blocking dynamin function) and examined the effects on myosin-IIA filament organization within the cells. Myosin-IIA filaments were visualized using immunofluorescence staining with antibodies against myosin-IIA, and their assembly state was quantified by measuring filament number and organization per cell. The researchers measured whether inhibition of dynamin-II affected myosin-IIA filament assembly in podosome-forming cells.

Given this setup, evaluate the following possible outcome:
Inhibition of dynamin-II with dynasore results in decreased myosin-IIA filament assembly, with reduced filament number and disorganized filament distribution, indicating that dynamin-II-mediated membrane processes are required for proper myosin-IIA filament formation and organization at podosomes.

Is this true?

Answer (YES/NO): NO